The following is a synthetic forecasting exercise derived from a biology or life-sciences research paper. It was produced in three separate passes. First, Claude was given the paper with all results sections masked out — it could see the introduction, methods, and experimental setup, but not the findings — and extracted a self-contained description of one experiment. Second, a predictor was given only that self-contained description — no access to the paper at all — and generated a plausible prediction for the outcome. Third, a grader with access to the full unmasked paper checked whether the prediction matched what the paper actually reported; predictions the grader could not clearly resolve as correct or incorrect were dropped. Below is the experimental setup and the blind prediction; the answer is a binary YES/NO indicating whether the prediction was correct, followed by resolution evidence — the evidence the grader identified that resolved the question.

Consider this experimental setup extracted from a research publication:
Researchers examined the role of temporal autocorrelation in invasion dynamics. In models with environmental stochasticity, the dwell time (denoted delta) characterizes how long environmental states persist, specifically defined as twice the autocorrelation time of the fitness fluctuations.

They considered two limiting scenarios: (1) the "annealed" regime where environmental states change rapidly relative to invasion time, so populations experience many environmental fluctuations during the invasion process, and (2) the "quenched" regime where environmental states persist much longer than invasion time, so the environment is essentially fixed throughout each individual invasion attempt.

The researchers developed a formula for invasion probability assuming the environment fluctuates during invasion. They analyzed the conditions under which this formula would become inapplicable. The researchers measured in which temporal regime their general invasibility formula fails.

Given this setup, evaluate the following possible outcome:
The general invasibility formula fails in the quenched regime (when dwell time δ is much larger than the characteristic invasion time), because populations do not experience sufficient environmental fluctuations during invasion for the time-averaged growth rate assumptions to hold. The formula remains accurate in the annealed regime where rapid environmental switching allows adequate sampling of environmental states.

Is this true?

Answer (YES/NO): YES